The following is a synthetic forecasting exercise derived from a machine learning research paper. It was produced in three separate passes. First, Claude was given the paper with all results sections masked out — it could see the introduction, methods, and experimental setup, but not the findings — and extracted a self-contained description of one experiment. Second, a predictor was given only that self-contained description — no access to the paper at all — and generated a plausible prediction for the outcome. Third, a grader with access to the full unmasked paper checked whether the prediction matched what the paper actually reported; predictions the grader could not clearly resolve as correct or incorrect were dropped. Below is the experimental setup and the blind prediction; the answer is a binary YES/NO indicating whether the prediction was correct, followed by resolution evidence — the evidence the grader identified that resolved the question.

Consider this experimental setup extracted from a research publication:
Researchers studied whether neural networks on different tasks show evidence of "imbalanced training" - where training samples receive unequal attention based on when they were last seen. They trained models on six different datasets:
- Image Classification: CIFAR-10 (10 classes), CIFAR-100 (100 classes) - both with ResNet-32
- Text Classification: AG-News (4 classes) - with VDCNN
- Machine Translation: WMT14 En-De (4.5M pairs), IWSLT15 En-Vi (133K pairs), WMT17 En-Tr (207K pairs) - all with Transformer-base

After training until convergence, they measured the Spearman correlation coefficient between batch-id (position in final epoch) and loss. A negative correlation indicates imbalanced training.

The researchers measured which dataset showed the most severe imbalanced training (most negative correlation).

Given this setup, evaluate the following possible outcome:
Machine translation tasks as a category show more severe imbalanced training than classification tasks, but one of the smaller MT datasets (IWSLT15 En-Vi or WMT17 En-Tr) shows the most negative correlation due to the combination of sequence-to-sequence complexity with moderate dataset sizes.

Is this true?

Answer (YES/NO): YES